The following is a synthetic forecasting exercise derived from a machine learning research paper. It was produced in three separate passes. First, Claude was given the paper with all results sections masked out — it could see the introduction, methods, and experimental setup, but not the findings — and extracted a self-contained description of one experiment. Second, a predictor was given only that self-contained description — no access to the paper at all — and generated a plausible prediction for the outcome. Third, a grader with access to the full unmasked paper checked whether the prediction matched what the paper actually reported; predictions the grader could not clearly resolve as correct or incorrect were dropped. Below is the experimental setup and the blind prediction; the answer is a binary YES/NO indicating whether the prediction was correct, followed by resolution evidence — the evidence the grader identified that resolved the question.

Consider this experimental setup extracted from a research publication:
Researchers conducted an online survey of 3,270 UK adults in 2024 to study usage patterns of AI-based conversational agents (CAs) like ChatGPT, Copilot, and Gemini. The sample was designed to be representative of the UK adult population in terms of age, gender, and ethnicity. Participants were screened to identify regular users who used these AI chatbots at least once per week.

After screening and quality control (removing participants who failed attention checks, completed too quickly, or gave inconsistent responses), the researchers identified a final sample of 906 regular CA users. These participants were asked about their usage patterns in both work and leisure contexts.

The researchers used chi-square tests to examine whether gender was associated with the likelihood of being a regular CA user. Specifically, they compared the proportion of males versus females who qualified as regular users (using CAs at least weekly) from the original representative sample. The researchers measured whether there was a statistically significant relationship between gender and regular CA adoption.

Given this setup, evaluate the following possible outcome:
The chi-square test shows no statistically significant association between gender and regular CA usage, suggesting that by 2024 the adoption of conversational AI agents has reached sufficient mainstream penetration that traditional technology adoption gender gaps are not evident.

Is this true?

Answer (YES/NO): NO